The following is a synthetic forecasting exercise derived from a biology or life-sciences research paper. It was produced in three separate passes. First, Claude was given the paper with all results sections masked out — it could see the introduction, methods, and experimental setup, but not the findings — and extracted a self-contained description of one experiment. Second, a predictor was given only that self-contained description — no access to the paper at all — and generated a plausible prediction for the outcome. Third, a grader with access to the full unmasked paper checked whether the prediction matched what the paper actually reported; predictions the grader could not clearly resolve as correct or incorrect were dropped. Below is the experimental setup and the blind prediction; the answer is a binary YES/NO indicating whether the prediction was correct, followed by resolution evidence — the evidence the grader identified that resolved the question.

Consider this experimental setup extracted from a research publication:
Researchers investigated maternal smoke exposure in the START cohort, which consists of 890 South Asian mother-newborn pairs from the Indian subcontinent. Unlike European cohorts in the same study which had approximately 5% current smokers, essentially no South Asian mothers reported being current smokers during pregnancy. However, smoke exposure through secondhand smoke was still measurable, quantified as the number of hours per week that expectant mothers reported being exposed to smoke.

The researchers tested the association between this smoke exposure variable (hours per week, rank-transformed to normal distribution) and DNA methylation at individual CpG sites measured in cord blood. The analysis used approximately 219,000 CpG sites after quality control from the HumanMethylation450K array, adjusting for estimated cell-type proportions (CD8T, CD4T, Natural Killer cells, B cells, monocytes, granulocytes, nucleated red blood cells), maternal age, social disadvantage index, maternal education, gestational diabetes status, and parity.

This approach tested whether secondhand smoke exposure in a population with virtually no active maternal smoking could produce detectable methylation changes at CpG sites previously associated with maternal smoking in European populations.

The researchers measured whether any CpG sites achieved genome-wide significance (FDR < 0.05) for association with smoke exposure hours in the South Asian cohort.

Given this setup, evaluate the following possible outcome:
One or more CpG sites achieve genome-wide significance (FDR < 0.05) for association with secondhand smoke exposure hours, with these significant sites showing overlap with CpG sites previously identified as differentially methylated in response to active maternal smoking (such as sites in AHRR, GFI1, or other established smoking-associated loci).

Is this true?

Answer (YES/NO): YES